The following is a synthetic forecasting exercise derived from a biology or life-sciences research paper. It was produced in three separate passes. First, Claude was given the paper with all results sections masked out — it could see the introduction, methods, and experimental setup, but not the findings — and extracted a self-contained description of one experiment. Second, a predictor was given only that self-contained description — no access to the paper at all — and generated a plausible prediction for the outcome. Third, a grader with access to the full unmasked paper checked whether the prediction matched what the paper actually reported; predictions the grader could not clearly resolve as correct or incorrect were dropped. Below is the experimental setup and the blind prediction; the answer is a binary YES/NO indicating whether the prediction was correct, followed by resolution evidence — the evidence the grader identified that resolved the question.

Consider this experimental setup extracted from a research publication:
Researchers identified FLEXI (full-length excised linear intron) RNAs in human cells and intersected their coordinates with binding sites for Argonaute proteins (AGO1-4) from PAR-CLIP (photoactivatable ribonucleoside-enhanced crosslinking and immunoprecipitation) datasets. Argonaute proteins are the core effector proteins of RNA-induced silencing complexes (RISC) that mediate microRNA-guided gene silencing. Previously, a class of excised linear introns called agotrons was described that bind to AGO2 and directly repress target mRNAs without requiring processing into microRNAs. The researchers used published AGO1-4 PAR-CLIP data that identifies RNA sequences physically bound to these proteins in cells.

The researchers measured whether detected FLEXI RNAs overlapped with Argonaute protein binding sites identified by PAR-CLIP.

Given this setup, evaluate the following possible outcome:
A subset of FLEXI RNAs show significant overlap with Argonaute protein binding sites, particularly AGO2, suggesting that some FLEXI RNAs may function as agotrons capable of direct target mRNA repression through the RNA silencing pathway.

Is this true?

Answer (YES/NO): YES